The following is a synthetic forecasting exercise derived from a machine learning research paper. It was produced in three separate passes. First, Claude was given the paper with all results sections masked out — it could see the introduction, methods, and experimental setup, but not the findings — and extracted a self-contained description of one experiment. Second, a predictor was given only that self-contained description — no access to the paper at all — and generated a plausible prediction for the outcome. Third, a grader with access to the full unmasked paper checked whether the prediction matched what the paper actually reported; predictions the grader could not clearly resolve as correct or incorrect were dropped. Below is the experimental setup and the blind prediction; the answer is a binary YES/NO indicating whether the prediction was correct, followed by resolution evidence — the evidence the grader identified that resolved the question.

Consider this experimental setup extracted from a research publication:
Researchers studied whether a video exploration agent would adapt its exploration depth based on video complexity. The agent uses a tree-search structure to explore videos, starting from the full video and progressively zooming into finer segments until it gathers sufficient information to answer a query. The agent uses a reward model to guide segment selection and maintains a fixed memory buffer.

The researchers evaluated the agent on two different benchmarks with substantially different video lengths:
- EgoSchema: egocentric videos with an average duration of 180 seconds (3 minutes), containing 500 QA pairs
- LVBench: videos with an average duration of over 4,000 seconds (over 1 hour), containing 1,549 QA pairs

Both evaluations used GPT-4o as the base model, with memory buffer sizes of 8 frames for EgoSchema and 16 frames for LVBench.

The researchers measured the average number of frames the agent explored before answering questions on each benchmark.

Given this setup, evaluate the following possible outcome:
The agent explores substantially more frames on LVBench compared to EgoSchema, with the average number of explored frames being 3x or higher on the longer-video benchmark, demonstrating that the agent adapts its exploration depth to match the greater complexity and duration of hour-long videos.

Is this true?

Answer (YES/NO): NO